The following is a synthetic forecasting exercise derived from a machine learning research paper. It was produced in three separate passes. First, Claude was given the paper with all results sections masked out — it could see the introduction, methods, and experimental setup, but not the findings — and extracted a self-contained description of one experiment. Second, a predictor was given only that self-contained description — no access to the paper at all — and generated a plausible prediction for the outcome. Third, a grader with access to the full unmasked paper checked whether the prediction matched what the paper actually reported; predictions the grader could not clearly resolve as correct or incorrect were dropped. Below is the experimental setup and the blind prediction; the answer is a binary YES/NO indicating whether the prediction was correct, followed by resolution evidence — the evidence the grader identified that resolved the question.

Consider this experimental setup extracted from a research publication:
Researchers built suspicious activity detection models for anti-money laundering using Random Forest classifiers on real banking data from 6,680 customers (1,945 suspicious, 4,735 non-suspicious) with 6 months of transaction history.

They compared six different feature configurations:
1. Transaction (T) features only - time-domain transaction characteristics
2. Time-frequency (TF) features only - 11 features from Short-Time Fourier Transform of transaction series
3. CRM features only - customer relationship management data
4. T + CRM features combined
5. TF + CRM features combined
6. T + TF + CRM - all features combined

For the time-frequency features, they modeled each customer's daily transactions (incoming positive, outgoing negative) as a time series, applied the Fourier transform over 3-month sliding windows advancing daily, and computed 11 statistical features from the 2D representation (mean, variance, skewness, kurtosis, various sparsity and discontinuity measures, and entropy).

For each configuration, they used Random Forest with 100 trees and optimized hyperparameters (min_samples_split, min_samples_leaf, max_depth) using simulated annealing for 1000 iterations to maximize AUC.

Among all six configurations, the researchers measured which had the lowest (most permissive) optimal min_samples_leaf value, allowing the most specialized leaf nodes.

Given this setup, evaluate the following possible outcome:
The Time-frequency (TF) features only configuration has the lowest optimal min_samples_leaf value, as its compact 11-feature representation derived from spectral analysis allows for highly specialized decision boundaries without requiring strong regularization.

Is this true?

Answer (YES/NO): NO